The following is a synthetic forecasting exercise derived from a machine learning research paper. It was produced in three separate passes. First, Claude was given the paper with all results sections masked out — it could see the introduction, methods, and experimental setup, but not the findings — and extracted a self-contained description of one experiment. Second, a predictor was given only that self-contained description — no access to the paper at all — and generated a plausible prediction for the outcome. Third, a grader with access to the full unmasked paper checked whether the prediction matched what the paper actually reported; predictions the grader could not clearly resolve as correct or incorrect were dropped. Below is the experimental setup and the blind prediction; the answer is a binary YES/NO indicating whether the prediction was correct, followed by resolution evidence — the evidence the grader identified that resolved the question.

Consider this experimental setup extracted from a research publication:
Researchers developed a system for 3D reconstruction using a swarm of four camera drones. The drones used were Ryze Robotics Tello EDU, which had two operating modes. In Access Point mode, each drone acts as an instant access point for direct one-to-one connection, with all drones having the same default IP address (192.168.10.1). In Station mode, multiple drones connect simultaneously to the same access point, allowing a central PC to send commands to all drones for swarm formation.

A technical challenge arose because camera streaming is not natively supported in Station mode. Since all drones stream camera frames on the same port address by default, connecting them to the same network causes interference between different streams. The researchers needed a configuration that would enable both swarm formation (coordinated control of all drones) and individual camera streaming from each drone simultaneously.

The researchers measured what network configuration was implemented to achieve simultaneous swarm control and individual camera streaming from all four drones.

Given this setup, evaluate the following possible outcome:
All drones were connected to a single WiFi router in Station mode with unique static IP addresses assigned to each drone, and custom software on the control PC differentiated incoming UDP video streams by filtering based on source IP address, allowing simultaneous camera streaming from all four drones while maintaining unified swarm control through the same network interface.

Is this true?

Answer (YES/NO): NO